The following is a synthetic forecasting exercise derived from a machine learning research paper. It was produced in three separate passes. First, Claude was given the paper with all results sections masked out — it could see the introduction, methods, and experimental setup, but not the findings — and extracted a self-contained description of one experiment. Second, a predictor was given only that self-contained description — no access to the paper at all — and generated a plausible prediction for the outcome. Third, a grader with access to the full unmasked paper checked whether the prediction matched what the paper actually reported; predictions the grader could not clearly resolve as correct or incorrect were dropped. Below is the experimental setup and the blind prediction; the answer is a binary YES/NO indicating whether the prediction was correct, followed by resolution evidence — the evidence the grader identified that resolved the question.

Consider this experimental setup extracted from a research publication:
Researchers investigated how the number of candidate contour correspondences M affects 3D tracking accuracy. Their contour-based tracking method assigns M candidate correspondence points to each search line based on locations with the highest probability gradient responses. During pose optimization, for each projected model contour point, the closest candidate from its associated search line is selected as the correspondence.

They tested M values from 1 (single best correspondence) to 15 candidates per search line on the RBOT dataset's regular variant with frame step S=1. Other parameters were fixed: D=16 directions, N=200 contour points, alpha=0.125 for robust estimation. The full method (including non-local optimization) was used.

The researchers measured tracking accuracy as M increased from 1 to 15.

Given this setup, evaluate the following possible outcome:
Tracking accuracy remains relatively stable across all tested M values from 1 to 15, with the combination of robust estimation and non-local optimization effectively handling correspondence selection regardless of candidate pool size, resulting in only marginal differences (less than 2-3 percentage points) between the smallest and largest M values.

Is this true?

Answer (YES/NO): YES